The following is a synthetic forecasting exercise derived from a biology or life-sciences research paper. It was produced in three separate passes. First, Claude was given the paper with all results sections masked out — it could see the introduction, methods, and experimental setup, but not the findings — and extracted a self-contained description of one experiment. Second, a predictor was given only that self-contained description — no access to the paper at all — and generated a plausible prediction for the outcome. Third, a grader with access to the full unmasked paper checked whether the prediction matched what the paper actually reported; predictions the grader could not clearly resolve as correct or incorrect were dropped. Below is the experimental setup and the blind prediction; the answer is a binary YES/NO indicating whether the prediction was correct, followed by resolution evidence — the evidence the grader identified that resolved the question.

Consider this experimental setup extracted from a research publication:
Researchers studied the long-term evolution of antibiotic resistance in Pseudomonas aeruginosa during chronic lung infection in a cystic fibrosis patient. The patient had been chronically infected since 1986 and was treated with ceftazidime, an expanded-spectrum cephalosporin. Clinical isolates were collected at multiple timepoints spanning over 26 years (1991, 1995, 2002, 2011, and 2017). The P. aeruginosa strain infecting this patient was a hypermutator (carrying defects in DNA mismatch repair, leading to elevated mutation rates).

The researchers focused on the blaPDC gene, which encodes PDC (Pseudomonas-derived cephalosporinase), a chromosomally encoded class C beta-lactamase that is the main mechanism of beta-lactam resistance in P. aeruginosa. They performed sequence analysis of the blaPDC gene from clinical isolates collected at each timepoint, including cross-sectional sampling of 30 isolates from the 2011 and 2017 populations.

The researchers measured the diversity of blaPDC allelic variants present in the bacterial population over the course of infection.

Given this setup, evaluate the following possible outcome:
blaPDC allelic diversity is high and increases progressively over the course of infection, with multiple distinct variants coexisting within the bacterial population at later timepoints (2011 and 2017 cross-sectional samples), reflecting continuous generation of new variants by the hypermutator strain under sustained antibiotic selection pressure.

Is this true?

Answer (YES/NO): YES